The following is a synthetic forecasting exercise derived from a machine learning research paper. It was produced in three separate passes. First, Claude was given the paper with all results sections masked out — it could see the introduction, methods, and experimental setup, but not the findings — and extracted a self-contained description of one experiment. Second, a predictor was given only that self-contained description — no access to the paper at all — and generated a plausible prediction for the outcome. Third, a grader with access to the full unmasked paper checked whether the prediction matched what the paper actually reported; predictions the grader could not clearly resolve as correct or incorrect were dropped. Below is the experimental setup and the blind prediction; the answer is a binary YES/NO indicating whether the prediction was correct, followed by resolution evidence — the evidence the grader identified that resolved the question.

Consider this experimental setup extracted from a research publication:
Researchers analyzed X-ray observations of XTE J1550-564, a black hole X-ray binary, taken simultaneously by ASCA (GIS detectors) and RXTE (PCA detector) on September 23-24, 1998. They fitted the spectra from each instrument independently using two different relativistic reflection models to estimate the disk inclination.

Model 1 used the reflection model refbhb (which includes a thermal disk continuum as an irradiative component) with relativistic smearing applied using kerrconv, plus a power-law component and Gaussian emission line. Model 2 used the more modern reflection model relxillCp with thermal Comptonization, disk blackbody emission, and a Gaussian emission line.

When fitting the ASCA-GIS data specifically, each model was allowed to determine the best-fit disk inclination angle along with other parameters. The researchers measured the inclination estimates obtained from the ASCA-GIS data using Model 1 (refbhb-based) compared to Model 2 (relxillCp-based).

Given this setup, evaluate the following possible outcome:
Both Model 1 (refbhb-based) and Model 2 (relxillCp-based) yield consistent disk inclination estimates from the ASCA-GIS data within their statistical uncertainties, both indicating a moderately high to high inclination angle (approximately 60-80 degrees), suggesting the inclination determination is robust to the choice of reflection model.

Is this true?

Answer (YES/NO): NO